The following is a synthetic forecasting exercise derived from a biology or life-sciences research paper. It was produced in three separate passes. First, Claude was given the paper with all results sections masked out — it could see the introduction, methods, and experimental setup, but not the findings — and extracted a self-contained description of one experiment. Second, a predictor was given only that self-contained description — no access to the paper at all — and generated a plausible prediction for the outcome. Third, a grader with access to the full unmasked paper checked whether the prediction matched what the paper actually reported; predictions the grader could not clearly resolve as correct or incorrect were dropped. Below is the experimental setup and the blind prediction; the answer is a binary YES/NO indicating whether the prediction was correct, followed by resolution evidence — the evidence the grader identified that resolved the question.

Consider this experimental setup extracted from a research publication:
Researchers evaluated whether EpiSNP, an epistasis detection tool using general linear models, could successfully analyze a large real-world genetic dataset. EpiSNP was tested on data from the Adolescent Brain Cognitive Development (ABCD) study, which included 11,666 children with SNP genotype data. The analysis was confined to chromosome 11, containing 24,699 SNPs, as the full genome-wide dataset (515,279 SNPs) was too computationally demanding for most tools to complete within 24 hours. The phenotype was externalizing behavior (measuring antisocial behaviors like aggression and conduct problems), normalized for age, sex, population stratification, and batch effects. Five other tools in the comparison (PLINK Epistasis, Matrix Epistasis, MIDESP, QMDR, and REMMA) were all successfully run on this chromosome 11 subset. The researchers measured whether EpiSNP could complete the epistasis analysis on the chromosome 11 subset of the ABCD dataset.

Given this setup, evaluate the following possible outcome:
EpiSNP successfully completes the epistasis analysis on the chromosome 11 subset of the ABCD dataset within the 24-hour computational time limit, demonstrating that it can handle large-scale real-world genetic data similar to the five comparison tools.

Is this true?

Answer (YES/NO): NO